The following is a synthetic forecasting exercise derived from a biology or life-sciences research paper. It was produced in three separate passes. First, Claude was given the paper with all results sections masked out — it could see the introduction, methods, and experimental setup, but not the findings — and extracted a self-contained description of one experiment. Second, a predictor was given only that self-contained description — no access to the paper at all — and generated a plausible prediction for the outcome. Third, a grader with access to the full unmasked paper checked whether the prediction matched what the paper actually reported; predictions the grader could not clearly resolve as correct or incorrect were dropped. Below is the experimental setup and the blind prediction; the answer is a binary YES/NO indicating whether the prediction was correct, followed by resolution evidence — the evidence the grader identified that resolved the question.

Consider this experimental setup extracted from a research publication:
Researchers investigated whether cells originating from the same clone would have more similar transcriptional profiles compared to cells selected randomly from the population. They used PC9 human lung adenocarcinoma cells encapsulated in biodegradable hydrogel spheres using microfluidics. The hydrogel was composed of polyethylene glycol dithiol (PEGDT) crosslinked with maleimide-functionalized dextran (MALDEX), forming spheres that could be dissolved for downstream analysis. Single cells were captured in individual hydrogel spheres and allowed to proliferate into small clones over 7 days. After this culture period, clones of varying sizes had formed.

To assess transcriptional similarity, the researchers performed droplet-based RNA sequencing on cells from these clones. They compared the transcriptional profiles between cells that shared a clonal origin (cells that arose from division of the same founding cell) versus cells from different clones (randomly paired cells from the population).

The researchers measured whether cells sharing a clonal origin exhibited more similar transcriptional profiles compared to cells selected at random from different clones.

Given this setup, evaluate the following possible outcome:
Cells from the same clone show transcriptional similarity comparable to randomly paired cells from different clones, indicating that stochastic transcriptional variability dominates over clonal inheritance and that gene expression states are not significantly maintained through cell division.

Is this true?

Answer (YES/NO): NO